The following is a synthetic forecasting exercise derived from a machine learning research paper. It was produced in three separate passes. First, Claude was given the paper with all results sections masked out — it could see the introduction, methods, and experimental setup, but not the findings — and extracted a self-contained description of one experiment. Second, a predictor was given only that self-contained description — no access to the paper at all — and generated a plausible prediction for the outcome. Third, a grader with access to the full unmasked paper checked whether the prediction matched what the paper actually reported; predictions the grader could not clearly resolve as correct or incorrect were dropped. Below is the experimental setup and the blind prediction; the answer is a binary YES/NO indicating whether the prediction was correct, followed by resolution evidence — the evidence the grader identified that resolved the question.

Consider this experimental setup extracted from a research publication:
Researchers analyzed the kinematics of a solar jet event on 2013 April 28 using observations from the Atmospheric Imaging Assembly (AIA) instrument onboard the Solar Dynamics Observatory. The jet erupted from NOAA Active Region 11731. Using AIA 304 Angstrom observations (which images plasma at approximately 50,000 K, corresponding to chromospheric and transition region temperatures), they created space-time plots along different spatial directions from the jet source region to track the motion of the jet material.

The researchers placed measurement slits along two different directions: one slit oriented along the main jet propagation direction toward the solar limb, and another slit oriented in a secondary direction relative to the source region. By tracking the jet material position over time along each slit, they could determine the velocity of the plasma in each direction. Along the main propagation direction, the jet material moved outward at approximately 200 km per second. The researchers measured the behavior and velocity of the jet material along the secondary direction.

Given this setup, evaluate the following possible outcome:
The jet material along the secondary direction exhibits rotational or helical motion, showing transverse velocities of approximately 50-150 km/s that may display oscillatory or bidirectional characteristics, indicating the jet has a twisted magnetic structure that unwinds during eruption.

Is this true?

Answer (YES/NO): NO